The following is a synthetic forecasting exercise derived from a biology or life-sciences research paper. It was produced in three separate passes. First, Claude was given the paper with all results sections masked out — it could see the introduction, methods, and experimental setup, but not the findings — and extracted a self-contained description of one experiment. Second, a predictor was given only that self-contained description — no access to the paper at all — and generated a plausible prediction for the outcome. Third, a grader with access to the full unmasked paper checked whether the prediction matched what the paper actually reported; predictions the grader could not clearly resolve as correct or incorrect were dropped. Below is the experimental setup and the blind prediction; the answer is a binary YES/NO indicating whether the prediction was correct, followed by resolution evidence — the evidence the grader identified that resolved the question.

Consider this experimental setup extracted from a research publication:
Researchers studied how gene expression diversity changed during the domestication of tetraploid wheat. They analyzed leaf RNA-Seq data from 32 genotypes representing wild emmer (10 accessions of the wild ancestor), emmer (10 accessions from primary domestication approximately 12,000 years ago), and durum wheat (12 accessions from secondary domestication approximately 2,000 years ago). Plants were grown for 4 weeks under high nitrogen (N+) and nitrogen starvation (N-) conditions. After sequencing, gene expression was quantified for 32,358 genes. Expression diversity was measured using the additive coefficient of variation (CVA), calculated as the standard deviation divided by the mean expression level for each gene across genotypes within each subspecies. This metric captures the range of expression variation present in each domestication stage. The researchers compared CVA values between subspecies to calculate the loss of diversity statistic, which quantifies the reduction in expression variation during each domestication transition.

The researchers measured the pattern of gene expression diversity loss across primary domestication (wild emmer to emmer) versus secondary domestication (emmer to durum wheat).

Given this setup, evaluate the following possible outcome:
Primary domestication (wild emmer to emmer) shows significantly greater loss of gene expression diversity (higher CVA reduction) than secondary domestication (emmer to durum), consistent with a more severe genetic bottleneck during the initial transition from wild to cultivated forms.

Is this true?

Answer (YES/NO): NO